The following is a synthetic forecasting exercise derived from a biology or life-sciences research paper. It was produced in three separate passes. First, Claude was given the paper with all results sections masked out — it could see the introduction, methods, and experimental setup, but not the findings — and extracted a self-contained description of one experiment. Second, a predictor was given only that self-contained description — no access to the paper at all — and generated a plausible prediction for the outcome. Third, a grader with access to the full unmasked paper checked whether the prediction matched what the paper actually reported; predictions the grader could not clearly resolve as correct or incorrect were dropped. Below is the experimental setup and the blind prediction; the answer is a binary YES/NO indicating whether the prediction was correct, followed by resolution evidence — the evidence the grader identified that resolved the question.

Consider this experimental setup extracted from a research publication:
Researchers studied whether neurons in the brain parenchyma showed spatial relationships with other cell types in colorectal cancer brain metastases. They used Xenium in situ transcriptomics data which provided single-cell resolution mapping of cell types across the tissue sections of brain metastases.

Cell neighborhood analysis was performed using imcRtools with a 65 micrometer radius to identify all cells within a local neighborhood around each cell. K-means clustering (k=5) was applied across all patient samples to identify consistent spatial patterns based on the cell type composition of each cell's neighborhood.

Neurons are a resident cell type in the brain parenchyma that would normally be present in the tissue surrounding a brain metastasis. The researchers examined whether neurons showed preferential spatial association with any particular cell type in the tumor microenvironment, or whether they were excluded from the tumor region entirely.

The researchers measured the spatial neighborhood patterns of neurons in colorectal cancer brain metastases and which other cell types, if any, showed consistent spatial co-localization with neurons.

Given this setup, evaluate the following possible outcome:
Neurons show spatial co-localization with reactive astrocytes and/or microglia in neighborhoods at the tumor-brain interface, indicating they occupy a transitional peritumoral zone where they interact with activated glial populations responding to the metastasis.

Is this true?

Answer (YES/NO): NO